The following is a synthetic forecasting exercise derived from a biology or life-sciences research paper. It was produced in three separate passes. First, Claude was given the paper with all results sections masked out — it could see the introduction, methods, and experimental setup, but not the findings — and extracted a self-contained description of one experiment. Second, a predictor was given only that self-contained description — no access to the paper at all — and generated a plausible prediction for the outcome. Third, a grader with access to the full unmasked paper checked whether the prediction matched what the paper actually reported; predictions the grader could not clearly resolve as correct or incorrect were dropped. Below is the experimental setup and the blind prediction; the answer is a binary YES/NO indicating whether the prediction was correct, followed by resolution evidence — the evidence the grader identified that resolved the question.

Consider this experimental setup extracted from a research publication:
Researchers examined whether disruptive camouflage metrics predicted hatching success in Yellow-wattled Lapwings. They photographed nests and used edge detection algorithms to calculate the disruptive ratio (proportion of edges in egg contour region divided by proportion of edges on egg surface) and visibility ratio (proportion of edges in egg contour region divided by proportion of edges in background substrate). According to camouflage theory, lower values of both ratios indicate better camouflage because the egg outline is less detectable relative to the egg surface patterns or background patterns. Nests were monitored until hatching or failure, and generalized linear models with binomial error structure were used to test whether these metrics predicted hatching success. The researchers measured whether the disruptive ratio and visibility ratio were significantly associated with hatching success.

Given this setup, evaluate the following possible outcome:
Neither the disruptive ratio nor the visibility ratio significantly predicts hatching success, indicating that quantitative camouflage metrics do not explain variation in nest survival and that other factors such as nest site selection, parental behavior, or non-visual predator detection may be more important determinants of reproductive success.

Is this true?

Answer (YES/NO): YES